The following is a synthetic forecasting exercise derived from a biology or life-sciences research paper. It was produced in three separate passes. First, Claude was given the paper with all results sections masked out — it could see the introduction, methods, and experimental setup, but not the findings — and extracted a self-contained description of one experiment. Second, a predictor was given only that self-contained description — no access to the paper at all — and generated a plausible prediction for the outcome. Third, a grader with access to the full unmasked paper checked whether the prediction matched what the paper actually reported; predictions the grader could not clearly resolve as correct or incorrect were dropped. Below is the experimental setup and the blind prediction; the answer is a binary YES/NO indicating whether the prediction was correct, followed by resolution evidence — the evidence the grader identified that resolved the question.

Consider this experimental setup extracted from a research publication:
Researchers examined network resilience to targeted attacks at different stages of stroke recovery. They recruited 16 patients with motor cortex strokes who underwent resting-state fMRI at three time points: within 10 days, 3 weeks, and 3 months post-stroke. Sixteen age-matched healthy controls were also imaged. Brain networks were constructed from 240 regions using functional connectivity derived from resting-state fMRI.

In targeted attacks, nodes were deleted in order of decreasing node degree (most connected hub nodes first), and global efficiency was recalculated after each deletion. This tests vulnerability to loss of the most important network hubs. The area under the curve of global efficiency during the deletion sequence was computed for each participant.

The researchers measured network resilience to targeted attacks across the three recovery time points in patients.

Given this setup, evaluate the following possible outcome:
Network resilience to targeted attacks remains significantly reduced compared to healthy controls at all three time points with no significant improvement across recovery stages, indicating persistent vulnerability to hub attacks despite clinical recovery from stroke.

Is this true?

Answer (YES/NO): NO